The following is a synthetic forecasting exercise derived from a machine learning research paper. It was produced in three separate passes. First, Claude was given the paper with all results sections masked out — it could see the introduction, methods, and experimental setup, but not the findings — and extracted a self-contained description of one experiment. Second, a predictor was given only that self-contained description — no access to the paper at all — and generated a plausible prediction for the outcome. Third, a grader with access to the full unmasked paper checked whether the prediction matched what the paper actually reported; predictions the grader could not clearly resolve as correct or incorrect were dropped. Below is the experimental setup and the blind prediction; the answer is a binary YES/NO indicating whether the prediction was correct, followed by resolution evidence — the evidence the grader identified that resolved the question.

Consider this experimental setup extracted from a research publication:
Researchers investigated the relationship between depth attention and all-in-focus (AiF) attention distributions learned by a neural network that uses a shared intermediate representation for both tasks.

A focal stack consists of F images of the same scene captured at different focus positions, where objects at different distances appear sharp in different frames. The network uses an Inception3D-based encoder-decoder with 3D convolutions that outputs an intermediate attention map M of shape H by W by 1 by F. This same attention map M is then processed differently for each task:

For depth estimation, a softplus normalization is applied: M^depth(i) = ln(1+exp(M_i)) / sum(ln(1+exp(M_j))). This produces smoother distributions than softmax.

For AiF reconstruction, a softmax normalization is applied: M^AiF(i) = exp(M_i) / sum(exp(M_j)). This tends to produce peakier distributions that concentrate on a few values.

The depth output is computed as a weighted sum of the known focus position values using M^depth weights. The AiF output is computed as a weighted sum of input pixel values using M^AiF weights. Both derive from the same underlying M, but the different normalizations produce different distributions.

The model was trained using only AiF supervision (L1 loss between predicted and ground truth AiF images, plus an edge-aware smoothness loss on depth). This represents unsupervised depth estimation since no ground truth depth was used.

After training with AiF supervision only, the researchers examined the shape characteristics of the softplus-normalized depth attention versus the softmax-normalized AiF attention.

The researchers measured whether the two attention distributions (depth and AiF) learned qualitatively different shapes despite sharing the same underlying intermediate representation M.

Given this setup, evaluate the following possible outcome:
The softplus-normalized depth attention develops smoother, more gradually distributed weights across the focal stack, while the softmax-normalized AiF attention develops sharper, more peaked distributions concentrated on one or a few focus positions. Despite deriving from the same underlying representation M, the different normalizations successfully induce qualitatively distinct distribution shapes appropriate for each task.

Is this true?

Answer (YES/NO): YES